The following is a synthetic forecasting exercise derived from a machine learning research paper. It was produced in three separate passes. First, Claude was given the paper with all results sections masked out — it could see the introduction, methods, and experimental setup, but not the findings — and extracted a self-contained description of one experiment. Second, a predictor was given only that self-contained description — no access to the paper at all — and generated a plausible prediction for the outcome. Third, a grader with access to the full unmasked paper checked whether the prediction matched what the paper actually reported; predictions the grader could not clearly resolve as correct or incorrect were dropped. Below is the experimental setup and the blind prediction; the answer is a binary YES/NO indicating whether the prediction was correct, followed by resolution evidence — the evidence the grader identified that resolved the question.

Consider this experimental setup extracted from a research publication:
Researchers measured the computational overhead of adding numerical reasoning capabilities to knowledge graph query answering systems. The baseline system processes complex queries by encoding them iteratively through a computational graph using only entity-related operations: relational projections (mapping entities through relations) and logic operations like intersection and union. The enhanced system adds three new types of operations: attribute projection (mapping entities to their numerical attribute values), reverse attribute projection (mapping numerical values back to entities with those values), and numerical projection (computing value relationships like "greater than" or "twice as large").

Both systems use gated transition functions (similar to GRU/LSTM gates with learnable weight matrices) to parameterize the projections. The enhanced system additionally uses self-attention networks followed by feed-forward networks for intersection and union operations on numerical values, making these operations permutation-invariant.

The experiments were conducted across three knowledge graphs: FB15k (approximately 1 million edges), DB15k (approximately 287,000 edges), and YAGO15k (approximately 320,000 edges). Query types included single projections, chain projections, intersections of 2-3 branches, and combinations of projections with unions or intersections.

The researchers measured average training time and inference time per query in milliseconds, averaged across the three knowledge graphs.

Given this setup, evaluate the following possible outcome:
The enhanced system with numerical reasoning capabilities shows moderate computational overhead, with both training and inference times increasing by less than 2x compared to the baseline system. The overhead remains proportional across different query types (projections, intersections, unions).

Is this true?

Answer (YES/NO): NO